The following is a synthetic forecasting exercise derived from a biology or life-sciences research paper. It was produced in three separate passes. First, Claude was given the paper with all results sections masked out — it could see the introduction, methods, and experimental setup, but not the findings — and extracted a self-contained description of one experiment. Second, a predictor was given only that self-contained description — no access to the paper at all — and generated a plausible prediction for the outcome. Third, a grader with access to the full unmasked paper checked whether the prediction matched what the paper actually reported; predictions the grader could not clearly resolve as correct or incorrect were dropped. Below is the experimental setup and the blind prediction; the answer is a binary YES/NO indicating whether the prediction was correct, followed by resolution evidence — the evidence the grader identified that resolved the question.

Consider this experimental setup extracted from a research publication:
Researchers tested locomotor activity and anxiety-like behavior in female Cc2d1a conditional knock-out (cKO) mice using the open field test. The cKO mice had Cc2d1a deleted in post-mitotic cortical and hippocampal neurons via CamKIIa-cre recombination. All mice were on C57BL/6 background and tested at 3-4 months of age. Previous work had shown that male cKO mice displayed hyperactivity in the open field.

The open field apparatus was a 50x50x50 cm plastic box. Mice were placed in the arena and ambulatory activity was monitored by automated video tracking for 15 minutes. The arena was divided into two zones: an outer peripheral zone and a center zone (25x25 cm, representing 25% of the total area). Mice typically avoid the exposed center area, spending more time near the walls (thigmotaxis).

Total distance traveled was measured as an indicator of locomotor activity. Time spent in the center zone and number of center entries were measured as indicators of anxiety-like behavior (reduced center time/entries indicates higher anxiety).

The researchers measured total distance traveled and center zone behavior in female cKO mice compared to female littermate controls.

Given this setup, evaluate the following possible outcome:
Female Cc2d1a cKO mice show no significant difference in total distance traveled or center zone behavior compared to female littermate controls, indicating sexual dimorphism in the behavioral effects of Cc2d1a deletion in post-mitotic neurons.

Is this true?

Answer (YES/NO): YES